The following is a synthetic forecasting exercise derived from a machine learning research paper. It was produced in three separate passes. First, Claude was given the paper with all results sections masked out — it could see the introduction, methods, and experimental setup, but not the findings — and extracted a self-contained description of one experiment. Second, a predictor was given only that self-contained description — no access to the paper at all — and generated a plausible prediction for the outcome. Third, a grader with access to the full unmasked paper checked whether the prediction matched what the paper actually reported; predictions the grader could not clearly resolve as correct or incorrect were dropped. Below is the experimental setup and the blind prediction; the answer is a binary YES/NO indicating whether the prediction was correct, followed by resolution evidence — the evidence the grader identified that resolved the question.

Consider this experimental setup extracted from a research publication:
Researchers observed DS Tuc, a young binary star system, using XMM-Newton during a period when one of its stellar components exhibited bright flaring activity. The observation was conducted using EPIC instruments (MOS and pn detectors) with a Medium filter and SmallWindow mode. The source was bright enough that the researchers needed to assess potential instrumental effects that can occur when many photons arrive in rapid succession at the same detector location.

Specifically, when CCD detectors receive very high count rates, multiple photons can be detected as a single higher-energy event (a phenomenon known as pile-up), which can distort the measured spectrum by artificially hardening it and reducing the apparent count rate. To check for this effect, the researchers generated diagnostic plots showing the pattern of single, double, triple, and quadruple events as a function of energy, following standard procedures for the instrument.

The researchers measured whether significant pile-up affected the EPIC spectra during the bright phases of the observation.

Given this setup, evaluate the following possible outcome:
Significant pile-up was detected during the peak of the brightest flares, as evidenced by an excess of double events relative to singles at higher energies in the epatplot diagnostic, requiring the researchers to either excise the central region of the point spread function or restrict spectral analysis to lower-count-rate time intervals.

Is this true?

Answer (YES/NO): NO